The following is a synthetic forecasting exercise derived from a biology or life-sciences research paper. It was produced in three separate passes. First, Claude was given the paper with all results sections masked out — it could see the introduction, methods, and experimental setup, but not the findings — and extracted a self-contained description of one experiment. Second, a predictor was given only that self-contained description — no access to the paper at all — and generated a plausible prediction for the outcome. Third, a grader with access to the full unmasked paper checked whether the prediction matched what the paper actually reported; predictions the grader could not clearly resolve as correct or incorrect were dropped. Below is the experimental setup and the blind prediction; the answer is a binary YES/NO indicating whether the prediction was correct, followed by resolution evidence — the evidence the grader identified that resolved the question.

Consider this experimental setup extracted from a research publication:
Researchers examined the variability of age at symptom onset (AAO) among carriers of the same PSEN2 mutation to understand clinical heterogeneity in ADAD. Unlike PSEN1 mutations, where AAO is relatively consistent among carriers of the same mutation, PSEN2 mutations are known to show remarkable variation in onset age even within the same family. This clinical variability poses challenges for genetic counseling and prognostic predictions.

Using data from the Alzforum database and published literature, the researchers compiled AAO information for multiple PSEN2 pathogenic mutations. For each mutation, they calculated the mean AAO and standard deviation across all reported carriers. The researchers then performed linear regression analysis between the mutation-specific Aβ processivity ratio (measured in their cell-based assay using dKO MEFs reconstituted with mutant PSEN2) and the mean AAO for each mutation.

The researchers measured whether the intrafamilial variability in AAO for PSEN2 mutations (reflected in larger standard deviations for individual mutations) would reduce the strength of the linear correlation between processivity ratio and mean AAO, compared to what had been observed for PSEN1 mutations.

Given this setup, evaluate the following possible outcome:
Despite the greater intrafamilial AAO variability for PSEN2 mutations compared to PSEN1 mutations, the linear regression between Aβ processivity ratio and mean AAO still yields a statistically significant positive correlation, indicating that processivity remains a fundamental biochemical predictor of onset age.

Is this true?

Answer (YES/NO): YES